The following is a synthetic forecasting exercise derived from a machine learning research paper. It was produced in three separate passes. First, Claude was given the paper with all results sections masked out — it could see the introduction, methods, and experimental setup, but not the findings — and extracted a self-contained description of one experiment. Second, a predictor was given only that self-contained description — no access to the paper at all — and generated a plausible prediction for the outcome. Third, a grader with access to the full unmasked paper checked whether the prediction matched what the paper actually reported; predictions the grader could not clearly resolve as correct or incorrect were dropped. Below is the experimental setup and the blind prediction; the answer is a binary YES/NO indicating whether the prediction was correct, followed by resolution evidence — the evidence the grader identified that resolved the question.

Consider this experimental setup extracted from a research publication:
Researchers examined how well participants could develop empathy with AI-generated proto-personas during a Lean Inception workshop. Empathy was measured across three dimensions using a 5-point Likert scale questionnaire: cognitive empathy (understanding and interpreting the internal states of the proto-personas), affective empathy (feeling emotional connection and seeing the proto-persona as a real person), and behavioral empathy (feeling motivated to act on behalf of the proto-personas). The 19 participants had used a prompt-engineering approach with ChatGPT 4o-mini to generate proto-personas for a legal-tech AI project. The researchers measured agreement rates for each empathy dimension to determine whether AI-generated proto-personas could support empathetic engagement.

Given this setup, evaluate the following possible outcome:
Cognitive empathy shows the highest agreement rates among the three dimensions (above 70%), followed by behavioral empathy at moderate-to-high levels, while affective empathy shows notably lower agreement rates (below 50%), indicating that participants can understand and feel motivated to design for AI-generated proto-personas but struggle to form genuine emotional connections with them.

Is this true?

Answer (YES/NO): NO